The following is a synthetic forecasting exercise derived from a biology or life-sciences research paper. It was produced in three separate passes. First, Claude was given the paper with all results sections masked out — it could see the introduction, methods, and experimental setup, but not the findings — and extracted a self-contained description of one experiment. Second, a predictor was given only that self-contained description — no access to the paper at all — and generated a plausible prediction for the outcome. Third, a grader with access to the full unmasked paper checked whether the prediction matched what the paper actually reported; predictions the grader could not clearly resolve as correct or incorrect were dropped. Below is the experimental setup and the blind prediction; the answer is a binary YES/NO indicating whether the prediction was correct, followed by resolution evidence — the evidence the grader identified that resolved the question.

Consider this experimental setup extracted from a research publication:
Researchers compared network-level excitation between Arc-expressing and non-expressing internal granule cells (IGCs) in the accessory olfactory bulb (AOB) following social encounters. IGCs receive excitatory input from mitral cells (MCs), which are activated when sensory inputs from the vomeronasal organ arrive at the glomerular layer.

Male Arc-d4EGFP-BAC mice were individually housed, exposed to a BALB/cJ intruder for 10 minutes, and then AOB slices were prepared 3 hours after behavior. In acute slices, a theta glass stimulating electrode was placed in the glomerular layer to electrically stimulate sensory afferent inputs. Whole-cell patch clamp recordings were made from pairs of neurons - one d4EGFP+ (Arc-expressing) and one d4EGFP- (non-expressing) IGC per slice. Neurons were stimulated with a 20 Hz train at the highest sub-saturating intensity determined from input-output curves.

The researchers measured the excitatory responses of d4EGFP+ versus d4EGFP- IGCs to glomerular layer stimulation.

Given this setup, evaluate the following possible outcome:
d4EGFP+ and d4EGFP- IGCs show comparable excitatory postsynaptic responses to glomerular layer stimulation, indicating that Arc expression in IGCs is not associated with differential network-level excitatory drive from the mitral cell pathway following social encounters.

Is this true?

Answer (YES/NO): NO